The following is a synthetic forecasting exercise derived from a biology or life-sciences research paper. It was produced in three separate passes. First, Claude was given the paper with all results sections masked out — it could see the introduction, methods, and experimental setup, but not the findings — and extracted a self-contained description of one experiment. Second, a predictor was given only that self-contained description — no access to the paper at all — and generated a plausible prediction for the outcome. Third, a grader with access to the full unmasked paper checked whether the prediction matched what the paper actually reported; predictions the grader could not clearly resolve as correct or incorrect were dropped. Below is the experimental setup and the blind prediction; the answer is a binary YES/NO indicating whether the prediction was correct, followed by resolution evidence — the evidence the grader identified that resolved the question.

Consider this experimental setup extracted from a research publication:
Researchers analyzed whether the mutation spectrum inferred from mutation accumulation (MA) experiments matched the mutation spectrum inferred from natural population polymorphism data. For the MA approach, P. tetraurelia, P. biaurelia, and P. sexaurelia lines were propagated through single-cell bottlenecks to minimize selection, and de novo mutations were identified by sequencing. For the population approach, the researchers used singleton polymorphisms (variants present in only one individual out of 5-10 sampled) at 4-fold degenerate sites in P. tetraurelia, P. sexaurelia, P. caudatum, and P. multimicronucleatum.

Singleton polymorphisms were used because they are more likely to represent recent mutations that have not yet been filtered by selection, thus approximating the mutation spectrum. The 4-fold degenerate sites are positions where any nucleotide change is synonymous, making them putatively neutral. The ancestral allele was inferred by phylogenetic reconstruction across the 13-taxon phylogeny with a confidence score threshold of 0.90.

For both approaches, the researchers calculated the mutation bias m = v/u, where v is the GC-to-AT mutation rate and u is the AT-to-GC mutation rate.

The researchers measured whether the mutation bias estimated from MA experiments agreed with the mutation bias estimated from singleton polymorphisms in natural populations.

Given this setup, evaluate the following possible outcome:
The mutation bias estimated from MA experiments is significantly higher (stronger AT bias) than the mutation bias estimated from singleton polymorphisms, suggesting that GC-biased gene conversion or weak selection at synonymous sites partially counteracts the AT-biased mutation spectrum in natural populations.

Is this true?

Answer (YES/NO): NO